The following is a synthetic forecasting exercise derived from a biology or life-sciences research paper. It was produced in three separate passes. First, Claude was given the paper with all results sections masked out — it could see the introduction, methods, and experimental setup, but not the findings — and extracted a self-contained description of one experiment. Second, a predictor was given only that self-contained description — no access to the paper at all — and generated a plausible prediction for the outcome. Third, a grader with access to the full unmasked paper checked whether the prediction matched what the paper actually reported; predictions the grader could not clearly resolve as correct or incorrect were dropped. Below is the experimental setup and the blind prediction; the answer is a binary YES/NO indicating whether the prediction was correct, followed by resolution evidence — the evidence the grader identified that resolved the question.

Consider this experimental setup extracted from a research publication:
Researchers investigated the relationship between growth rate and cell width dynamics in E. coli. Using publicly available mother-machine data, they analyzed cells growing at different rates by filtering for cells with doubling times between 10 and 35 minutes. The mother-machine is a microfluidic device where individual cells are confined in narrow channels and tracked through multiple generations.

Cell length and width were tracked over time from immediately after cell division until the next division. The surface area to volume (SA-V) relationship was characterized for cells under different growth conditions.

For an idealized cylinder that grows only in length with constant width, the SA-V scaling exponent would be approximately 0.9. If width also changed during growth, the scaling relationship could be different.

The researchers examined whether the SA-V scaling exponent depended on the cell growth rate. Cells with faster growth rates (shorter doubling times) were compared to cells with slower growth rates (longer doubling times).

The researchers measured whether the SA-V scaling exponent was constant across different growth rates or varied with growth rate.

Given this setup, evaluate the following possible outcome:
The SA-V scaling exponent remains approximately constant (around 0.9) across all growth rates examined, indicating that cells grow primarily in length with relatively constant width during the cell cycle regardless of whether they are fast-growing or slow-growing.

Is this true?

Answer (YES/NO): NO